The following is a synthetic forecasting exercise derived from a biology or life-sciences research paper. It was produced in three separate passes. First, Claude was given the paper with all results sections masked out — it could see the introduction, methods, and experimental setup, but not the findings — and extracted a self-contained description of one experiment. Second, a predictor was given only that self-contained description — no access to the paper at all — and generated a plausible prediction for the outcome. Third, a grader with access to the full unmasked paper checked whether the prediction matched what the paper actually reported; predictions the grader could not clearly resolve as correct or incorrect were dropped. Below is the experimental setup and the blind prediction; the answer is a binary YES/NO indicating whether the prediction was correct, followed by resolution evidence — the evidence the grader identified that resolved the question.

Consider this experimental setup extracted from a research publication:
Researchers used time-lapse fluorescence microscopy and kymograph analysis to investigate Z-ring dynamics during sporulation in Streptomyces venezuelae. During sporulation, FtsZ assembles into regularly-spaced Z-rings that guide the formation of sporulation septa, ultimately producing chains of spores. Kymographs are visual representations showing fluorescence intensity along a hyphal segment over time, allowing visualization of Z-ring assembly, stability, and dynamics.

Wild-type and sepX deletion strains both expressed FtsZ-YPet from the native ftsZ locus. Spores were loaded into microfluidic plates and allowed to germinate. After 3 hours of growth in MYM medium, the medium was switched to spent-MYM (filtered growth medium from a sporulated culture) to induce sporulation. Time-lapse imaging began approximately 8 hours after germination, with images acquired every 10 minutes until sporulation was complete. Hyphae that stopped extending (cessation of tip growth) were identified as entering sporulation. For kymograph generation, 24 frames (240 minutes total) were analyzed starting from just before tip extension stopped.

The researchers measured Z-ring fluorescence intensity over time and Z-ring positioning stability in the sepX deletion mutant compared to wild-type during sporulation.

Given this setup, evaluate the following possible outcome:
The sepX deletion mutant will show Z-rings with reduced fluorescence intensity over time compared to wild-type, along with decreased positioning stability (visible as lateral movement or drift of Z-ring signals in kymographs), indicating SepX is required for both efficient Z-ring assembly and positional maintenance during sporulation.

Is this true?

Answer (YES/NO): YES